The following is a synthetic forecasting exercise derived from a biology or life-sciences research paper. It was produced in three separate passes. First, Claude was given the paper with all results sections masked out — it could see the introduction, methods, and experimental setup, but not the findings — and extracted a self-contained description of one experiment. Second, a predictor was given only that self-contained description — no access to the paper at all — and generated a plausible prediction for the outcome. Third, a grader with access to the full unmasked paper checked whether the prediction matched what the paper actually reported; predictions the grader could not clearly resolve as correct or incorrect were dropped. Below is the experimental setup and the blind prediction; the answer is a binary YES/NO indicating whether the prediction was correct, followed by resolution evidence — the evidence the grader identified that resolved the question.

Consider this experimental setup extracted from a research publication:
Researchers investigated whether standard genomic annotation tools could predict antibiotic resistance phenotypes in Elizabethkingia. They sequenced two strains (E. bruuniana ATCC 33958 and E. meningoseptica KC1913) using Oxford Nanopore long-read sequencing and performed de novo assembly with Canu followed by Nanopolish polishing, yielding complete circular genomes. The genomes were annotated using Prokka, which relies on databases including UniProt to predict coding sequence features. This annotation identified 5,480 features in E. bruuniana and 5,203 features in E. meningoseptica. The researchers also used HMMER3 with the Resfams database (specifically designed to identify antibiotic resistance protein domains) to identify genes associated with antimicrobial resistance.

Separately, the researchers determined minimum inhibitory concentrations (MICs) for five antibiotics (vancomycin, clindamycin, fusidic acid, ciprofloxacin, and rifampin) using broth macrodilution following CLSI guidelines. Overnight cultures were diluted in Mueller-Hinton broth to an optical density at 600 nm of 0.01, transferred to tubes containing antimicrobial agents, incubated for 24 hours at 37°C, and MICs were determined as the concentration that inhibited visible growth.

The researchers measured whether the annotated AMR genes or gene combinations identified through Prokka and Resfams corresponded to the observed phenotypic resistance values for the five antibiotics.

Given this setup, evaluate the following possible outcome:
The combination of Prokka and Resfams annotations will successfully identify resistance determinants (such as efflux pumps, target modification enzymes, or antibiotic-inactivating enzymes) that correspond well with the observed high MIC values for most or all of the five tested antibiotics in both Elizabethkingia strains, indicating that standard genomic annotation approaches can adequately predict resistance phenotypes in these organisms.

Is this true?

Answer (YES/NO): NO